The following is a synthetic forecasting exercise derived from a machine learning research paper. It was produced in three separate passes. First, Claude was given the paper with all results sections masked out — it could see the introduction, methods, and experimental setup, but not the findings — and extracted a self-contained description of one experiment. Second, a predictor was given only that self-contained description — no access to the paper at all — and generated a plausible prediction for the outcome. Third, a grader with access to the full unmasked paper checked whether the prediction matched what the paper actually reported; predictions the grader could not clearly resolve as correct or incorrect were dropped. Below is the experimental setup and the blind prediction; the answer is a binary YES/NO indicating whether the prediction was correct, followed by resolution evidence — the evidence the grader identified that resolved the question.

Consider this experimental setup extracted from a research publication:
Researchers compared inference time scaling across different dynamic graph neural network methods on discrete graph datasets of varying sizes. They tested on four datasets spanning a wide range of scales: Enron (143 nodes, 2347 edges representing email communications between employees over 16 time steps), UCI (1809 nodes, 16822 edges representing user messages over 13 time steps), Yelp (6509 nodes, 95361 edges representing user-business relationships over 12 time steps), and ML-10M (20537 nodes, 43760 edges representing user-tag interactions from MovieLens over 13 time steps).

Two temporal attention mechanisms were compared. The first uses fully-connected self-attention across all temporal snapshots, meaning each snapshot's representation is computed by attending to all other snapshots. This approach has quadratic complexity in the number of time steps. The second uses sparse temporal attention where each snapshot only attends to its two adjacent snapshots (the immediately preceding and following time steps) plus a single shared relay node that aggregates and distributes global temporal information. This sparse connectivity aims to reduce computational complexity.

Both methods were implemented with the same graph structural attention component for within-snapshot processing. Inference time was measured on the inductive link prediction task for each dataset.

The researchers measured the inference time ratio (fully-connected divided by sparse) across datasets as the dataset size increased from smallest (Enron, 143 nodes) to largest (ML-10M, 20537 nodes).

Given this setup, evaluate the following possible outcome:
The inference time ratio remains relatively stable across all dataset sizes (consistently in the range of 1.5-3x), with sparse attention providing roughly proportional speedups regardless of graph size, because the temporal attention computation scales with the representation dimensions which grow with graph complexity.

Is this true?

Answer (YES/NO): YES